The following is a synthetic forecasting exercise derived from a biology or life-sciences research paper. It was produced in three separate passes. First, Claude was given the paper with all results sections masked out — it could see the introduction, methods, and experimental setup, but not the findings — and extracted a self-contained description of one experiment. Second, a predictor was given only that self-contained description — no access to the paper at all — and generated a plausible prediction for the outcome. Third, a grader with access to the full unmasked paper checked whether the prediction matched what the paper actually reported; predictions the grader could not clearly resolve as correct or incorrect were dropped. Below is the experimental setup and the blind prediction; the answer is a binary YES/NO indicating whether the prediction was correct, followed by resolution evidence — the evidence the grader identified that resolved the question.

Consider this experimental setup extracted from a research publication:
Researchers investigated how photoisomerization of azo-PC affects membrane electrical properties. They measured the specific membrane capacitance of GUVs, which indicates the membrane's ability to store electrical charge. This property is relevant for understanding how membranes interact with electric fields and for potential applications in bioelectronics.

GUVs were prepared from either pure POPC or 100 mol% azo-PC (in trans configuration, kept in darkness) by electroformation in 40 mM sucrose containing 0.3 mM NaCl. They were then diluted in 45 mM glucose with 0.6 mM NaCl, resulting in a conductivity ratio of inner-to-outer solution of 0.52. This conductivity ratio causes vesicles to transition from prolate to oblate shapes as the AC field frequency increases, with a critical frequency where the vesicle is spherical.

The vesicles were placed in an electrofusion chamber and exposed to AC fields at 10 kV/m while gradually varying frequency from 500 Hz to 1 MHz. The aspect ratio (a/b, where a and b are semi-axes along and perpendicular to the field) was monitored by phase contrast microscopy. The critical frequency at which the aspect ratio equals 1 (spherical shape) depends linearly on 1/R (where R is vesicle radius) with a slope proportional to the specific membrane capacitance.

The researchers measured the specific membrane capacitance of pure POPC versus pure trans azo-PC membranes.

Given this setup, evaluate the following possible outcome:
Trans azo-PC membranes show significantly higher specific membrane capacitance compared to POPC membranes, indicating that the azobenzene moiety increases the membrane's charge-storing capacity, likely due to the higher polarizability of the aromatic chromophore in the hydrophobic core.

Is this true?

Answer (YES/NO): YES